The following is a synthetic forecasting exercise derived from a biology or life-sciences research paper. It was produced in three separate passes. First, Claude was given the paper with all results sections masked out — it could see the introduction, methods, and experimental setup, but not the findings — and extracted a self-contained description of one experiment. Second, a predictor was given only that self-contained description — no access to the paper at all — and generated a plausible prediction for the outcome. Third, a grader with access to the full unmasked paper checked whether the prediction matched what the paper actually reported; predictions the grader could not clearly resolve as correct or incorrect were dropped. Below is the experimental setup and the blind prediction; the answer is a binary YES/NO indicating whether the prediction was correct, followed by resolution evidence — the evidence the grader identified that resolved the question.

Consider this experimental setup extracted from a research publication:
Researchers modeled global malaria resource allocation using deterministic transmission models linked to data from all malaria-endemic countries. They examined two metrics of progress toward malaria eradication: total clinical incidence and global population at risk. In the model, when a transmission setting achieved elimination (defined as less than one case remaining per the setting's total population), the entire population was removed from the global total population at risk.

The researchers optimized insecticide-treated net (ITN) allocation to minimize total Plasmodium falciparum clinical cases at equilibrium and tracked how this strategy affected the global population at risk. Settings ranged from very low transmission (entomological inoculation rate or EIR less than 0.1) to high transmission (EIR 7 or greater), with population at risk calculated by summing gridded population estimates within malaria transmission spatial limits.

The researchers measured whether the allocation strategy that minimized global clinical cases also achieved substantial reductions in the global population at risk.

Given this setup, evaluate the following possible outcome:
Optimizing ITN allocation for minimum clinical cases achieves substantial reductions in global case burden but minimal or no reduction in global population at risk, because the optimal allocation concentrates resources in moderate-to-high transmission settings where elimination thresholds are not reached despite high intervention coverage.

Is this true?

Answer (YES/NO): NO